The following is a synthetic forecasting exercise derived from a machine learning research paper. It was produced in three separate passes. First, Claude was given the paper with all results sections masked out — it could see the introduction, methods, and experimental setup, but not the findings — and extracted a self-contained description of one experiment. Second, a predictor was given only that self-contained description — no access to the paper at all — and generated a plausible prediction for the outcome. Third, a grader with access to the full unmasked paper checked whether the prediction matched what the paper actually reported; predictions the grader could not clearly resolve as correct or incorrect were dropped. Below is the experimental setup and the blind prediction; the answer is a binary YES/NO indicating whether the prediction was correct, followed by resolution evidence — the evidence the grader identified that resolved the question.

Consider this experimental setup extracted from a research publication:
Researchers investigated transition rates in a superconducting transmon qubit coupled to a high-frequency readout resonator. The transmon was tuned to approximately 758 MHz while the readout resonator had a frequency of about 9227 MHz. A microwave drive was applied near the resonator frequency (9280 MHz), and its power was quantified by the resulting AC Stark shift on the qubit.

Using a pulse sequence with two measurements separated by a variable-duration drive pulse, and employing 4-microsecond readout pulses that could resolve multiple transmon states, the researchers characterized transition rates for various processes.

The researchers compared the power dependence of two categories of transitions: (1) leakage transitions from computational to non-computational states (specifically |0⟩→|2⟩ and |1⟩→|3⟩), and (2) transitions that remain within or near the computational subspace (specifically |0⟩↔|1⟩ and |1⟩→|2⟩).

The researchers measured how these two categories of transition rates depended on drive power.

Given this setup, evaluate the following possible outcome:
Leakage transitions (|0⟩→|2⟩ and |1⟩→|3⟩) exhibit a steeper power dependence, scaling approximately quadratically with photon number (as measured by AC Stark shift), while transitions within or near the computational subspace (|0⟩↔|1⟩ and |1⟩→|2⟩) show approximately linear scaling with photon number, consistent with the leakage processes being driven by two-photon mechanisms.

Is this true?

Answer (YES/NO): NO